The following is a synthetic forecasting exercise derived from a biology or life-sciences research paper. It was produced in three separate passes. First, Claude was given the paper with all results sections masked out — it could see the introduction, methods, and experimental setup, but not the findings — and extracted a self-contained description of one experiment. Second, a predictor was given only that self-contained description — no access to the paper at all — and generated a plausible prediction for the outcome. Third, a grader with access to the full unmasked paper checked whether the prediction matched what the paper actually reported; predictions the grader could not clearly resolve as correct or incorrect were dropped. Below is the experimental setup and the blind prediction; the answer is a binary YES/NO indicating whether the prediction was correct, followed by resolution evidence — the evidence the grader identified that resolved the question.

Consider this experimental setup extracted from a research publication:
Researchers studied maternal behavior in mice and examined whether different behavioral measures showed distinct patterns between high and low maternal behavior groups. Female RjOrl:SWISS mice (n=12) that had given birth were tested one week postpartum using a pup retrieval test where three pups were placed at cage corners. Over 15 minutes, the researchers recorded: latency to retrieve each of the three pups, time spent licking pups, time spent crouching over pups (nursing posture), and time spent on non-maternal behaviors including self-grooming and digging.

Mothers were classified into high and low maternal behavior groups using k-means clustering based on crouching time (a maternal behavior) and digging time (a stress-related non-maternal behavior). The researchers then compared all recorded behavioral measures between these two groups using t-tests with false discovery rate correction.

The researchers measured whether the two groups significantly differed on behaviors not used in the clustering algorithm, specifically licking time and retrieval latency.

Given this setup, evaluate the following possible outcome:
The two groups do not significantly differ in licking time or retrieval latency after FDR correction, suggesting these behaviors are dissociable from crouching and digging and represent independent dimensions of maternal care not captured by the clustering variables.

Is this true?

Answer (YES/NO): NO